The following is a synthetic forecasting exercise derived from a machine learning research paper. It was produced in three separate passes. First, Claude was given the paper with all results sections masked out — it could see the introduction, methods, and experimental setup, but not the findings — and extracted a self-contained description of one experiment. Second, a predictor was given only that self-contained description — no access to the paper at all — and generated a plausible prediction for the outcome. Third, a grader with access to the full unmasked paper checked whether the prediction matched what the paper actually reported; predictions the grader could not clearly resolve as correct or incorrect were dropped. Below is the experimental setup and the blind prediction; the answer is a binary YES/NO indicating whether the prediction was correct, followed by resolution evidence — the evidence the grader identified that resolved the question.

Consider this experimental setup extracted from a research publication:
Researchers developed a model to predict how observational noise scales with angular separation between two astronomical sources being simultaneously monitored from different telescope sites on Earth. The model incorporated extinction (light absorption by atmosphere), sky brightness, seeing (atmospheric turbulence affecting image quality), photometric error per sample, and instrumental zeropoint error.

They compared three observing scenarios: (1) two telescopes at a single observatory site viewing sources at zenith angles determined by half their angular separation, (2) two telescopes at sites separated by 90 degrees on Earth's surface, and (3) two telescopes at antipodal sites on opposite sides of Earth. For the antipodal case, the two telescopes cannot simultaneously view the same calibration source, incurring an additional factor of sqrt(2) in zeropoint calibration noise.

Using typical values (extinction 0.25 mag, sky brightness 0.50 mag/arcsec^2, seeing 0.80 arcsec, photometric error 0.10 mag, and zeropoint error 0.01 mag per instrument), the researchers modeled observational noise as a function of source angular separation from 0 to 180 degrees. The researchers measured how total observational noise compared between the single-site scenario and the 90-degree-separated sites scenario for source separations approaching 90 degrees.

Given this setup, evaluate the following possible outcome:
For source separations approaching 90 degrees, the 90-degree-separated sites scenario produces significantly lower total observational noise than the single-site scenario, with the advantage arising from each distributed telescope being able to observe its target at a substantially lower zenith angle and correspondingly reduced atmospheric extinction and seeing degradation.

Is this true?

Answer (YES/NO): YES